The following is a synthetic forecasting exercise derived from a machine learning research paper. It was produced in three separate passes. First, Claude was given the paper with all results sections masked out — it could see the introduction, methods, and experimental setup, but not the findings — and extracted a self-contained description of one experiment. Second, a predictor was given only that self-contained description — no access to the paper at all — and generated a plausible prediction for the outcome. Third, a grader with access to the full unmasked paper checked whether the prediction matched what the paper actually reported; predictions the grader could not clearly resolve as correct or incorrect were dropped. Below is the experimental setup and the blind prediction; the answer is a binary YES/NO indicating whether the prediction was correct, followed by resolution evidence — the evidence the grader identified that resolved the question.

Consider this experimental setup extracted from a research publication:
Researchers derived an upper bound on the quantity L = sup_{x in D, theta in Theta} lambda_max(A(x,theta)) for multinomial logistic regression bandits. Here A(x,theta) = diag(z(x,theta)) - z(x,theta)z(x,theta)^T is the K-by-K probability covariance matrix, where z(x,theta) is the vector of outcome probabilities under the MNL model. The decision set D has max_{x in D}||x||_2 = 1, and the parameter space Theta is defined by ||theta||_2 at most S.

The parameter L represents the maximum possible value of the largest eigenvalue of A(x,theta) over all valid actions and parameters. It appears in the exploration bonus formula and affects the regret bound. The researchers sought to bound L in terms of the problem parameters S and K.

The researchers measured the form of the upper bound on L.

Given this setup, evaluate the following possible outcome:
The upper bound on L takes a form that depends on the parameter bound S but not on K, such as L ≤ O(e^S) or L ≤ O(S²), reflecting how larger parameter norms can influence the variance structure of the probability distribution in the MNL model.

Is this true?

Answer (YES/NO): NO